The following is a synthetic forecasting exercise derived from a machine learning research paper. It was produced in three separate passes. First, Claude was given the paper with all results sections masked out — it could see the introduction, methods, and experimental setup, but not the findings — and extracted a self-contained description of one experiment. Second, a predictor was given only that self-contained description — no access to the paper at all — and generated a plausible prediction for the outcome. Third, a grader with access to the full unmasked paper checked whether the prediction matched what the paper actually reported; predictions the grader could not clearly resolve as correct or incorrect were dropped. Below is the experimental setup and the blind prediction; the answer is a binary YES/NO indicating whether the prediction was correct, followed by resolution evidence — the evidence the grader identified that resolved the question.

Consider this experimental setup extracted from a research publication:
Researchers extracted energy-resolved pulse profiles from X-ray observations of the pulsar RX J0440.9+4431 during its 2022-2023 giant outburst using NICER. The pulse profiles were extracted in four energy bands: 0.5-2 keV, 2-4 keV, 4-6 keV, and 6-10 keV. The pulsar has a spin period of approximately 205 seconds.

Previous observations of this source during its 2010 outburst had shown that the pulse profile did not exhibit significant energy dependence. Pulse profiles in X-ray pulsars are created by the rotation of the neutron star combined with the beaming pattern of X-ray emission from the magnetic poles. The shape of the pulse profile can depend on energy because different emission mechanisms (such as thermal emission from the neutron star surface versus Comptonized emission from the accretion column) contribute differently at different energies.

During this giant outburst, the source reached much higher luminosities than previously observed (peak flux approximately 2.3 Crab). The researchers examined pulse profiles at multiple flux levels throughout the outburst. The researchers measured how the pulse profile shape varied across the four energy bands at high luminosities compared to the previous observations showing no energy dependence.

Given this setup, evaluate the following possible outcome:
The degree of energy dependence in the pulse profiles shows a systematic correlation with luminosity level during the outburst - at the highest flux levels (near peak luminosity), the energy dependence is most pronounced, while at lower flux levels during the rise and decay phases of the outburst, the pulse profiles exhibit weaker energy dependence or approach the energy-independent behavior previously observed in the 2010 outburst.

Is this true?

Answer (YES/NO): NO